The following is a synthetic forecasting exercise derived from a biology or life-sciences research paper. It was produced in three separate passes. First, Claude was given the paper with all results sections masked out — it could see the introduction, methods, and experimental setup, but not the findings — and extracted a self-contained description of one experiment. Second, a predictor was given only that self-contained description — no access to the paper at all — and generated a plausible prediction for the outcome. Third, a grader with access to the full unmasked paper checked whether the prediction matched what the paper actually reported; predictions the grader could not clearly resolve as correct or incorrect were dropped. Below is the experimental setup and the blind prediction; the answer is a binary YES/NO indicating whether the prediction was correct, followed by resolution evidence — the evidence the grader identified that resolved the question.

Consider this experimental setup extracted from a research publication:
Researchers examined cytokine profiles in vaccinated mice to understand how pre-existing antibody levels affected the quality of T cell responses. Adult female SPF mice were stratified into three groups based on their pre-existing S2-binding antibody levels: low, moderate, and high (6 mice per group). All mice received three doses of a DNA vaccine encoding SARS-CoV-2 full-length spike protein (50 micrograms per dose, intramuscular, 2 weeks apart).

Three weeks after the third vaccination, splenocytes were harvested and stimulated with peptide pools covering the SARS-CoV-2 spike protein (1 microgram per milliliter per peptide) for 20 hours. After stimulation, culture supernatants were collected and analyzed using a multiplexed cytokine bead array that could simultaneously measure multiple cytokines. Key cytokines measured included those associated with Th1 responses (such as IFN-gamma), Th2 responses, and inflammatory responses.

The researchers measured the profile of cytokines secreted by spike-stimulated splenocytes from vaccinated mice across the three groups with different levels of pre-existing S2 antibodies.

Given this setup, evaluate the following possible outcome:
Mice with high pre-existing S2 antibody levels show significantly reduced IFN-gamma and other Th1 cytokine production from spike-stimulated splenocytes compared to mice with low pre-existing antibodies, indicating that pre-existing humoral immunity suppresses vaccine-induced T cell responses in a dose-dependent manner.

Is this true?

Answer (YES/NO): NO